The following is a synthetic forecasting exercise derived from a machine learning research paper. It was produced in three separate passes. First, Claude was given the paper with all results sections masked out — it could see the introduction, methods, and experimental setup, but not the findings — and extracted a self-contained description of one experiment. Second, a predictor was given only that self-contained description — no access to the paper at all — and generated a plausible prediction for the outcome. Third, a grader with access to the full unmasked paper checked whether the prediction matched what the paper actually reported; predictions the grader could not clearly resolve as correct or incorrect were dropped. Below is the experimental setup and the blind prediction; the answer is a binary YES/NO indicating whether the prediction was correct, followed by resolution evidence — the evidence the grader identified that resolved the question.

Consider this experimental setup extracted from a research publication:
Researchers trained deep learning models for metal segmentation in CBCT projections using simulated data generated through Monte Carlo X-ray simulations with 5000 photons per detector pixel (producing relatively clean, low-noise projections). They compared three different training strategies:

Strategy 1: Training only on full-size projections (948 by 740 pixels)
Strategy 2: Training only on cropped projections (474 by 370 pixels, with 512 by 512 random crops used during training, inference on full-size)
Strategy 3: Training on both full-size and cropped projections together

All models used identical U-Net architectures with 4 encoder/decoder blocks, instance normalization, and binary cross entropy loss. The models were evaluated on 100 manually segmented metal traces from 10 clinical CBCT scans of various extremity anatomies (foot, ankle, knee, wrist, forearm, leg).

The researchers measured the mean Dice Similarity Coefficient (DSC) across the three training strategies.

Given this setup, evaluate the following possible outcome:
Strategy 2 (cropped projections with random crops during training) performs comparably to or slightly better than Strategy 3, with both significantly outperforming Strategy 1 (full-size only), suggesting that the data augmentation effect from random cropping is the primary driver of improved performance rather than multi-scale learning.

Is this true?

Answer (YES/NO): NO